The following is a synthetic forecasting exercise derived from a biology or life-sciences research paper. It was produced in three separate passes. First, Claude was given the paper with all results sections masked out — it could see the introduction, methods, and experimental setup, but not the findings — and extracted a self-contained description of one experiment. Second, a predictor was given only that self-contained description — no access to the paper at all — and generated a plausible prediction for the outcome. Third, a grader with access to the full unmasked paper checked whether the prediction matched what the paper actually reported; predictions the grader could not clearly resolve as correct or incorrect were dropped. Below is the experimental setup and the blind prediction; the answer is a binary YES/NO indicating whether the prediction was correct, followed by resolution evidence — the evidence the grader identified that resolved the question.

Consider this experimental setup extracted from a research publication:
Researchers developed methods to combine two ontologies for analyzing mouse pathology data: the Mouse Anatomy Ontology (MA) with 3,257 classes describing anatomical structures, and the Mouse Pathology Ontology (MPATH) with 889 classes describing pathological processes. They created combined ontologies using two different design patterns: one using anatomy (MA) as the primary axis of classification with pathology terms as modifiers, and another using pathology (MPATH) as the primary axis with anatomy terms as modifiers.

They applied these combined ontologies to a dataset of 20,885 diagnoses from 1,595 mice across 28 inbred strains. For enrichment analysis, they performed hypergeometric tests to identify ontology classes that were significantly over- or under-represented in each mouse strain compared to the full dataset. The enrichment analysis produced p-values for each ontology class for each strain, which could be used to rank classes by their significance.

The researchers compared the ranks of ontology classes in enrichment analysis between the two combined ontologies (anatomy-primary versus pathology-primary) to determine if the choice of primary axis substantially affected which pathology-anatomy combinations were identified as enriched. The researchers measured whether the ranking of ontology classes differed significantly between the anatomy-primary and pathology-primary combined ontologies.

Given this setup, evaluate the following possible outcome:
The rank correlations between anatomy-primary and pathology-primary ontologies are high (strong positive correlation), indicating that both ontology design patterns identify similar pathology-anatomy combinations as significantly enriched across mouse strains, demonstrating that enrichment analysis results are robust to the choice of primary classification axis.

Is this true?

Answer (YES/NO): YES